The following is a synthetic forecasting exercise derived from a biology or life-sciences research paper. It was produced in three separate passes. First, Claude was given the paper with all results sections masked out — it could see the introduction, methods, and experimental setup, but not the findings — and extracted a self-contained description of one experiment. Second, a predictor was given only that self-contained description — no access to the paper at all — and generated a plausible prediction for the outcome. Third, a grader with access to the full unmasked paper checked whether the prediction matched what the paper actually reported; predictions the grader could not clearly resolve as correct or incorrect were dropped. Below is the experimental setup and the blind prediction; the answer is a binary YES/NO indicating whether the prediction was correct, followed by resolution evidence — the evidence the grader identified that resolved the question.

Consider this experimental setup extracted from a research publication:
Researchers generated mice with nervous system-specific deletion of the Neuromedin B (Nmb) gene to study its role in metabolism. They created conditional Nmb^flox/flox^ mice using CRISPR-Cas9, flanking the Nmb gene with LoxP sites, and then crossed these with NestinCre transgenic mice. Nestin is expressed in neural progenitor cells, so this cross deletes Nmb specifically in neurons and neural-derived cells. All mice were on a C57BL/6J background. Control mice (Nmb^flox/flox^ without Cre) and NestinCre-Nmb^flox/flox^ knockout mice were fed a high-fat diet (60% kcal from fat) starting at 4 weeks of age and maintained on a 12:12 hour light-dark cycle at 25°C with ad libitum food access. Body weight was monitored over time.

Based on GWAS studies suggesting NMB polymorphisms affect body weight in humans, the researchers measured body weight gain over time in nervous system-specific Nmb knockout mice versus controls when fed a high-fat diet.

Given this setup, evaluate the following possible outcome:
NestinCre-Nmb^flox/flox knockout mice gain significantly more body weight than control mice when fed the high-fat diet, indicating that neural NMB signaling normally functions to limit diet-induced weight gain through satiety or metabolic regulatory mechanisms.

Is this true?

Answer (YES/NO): NO